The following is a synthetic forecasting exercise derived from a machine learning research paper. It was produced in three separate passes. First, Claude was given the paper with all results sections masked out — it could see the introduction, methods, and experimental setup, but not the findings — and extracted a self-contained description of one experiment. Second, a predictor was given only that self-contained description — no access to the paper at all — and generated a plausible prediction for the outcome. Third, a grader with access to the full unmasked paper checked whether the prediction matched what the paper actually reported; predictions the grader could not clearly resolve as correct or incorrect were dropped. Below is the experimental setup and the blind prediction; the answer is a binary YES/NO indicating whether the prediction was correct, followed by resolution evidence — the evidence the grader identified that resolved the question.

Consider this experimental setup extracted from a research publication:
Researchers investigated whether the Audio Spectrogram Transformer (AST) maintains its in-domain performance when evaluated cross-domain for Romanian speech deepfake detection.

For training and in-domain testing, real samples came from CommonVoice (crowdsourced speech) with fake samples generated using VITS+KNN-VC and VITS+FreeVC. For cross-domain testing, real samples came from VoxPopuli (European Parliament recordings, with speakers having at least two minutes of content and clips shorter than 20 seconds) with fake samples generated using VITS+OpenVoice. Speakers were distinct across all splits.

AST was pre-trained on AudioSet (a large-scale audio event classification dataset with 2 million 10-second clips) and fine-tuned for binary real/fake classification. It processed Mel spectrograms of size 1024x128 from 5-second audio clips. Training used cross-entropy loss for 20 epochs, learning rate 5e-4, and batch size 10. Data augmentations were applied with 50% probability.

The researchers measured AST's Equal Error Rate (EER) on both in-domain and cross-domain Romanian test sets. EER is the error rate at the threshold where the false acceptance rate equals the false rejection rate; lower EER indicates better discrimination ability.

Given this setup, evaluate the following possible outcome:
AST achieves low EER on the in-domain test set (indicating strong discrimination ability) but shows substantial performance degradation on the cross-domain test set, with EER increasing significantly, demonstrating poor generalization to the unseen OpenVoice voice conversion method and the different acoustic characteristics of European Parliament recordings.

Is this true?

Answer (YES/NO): YES